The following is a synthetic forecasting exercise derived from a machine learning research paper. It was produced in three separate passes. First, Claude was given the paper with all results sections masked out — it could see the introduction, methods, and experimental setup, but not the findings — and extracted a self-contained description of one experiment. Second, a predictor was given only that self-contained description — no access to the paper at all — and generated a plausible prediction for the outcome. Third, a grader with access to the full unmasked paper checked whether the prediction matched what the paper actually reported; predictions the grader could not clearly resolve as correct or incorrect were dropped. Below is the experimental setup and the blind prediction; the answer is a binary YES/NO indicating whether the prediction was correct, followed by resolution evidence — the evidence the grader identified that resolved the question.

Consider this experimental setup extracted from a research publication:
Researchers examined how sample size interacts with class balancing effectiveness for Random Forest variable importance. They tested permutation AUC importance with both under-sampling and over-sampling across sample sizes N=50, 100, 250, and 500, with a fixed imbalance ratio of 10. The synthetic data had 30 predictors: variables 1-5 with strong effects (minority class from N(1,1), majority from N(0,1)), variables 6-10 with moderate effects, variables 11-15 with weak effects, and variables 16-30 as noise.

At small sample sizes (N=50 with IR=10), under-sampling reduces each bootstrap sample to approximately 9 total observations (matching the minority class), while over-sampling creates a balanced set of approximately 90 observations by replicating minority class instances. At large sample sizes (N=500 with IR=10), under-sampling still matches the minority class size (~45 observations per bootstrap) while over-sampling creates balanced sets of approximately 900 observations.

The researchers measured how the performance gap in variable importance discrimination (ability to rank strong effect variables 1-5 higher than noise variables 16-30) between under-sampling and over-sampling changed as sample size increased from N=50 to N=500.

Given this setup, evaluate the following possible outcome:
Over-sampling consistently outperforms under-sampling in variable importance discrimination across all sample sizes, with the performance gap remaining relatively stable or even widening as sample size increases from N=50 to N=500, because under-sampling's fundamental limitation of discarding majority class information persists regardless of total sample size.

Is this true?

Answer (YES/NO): NO